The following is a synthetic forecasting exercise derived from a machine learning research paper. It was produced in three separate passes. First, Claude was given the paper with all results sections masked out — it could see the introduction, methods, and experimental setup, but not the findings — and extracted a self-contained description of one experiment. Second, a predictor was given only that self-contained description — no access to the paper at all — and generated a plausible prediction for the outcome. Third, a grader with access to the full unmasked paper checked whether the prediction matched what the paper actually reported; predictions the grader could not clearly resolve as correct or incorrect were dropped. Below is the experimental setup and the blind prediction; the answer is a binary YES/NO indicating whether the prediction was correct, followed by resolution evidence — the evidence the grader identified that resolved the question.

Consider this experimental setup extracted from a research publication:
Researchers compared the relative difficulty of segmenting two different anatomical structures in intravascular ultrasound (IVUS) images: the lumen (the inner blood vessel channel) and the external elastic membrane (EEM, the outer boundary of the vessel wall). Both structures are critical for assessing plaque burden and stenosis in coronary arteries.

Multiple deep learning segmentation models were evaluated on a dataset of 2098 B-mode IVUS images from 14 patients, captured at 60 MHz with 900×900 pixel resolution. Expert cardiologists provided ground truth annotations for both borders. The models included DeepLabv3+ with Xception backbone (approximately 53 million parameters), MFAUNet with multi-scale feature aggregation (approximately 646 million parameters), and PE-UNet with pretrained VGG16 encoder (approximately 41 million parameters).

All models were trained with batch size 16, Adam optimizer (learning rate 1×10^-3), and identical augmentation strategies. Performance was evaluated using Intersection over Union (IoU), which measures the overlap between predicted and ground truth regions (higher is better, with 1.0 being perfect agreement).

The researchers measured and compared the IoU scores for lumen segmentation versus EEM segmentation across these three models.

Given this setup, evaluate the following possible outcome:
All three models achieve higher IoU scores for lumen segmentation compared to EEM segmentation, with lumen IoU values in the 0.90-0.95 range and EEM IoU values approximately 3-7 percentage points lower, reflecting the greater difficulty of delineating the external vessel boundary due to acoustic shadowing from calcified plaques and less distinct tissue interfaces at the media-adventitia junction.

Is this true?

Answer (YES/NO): NO